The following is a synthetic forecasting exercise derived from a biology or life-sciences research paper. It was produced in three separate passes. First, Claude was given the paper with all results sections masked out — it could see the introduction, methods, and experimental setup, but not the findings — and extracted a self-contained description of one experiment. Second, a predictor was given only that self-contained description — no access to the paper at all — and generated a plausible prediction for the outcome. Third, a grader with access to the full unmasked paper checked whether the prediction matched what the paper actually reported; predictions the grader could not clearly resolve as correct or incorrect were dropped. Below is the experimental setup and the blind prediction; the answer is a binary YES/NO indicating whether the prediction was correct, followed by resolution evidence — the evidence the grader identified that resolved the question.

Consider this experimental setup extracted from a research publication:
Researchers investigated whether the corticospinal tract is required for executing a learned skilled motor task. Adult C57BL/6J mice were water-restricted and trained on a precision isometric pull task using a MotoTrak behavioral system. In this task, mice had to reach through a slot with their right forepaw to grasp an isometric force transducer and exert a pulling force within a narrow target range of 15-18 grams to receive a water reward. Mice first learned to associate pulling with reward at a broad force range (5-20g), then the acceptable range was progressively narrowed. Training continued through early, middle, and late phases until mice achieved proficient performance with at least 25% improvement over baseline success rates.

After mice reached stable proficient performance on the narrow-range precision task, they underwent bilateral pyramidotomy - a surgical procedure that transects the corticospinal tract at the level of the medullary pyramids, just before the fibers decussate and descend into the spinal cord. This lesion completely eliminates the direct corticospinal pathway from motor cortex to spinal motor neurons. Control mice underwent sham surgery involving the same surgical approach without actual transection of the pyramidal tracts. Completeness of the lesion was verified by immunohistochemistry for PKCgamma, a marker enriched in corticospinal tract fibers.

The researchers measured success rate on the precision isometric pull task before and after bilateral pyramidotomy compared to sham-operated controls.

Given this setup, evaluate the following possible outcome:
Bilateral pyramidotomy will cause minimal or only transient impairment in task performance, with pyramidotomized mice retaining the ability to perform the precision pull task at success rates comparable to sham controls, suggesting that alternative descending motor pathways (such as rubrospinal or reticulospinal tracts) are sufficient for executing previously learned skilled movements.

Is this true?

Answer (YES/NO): NO